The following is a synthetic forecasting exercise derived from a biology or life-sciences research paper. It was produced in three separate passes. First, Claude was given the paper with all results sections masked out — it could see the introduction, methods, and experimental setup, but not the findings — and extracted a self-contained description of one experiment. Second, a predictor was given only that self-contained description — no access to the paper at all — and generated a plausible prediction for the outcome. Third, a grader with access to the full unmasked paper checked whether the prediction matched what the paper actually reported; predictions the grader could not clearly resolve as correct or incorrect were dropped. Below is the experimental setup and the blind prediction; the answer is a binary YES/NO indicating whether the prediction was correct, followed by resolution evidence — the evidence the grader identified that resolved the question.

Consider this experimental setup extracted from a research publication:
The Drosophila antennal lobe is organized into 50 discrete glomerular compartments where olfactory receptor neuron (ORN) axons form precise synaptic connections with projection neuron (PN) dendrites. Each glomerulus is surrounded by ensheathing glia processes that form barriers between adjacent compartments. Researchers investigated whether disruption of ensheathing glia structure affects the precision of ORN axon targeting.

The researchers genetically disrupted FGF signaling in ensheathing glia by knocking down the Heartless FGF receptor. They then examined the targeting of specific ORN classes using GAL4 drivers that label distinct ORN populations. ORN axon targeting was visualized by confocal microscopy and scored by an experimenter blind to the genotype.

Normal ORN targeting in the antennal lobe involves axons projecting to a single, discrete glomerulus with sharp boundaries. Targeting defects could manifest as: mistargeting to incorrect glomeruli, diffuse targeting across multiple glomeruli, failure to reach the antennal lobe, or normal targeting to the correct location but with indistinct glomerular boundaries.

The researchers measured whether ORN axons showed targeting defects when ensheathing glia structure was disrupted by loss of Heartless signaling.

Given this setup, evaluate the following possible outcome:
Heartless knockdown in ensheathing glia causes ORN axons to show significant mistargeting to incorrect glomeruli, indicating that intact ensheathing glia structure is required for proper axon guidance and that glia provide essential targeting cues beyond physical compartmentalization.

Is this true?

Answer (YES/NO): NO